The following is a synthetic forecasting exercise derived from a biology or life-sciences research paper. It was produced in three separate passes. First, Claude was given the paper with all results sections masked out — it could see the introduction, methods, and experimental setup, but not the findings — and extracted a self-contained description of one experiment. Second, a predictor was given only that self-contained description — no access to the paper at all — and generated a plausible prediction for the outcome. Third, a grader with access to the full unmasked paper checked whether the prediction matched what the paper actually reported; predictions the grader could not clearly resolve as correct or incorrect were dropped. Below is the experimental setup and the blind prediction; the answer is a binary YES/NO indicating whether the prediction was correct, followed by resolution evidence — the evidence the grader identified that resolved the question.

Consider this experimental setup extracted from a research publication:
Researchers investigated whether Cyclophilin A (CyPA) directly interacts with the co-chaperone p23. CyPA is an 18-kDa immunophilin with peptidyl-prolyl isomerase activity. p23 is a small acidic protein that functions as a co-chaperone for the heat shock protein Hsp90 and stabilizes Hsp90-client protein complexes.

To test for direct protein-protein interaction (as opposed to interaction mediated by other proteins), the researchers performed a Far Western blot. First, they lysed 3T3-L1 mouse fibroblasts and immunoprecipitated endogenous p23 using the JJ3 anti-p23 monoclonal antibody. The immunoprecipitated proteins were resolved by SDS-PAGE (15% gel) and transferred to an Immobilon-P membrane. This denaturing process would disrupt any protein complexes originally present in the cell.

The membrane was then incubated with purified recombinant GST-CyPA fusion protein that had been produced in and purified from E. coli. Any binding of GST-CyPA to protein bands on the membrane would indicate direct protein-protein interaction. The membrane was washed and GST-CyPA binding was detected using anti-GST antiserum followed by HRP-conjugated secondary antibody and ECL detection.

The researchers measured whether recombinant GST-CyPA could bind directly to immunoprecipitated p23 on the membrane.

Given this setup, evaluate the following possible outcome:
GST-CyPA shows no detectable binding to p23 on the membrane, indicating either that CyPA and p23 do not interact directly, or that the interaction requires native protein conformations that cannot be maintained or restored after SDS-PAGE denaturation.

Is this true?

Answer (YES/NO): NO